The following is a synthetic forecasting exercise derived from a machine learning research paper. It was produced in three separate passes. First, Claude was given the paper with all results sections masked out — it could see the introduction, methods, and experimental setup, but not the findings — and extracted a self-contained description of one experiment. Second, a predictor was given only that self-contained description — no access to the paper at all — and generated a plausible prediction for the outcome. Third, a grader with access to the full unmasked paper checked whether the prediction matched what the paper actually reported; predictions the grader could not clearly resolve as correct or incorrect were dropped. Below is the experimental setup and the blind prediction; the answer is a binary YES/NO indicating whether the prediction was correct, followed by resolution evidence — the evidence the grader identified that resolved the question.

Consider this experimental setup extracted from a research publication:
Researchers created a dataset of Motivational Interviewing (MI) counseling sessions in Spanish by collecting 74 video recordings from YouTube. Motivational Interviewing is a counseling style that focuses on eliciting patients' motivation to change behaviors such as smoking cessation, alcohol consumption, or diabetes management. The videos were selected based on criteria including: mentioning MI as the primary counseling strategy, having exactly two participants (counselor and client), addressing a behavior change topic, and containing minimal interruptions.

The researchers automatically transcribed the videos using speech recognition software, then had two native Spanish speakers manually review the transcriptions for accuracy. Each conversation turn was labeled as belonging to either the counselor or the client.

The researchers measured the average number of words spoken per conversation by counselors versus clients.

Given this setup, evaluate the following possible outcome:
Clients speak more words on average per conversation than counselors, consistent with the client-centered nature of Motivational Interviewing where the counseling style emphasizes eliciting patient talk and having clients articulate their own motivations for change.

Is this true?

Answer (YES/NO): NO